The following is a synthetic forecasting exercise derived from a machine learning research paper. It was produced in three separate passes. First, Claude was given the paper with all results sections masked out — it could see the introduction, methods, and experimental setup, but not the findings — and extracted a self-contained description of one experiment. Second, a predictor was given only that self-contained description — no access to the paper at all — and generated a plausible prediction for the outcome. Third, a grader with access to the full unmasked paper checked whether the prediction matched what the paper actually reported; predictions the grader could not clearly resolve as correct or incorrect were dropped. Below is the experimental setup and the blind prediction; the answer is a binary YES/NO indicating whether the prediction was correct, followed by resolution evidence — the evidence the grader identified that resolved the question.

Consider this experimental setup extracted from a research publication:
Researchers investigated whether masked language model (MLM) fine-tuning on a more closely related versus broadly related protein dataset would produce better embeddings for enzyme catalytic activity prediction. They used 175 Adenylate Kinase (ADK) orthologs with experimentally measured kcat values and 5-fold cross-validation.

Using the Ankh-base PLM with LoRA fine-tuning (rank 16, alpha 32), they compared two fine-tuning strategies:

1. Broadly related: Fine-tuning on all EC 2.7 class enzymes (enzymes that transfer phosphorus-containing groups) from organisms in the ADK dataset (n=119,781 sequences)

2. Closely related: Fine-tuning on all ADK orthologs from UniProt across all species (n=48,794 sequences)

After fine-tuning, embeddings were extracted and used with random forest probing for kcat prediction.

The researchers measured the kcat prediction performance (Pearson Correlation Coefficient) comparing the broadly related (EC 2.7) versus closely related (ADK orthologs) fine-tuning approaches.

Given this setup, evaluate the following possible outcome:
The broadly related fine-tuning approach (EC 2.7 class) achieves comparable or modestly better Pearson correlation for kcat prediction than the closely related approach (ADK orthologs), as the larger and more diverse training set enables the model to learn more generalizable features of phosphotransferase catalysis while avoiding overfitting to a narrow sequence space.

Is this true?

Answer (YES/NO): YES